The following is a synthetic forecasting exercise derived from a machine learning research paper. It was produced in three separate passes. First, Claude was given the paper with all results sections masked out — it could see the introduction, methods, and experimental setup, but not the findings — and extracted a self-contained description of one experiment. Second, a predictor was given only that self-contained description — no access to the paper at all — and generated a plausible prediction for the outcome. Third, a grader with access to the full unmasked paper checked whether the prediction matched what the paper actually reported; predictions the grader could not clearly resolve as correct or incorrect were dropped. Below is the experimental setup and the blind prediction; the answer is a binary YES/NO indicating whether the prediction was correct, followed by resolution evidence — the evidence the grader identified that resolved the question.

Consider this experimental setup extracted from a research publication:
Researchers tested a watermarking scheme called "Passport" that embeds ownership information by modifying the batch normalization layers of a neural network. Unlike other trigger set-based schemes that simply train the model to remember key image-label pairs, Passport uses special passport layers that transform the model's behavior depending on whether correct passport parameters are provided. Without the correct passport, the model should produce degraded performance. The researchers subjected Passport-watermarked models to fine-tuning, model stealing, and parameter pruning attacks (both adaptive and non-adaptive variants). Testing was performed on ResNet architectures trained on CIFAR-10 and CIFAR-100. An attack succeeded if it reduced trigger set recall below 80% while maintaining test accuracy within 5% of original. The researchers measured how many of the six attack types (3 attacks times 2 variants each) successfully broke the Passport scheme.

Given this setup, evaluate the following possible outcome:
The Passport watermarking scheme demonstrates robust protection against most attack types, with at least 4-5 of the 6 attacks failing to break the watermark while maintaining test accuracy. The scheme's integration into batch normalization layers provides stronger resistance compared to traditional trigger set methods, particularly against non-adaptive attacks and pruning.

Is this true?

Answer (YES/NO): NO